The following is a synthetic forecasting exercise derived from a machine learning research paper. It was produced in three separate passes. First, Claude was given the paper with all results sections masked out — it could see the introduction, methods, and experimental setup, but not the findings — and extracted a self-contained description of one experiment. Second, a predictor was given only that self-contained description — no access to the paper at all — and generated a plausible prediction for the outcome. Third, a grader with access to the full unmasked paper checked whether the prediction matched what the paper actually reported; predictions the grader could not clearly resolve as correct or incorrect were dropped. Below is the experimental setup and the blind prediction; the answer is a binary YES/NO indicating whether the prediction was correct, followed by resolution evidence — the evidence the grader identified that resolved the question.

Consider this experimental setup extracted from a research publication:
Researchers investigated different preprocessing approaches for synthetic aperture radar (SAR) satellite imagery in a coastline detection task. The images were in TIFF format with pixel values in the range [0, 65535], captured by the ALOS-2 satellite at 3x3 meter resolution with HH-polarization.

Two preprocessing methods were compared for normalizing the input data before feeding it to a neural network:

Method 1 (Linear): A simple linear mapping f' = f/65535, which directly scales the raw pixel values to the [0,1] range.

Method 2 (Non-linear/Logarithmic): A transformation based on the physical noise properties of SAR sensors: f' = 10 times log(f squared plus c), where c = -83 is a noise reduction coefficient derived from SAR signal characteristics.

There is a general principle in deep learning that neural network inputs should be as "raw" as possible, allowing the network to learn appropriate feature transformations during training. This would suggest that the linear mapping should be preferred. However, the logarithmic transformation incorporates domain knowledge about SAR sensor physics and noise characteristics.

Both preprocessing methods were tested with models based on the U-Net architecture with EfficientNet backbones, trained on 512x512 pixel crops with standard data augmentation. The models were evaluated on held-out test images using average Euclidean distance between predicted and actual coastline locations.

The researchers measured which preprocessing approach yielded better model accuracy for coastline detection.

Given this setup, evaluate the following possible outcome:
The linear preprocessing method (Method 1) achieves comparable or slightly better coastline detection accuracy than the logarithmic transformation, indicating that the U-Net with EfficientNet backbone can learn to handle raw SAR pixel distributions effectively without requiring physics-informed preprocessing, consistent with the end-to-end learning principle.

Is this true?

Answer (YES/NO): NO